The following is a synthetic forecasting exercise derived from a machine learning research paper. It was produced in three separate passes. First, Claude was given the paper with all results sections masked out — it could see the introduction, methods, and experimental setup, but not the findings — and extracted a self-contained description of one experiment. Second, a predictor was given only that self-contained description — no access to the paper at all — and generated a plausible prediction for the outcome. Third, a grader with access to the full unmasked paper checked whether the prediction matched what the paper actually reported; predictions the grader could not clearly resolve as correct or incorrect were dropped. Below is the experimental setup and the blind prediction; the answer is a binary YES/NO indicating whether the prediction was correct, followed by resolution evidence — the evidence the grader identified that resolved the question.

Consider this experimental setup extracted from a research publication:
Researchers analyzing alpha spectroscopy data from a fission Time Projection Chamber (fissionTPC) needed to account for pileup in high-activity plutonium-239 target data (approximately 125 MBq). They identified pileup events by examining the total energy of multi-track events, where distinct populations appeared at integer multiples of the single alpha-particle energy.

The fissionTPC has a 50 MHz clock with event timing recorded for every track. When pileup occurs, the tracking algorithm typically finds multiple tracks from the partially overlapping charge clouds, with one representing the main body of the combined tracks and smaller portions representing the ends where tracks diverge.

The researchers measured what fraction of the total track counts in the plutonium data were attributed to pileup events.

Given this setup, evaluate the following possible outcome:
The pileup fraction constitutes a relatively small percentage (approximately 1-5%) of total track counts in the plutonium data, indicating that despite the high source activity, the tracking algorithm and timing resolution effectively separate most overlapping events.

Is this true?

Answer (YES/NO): YES